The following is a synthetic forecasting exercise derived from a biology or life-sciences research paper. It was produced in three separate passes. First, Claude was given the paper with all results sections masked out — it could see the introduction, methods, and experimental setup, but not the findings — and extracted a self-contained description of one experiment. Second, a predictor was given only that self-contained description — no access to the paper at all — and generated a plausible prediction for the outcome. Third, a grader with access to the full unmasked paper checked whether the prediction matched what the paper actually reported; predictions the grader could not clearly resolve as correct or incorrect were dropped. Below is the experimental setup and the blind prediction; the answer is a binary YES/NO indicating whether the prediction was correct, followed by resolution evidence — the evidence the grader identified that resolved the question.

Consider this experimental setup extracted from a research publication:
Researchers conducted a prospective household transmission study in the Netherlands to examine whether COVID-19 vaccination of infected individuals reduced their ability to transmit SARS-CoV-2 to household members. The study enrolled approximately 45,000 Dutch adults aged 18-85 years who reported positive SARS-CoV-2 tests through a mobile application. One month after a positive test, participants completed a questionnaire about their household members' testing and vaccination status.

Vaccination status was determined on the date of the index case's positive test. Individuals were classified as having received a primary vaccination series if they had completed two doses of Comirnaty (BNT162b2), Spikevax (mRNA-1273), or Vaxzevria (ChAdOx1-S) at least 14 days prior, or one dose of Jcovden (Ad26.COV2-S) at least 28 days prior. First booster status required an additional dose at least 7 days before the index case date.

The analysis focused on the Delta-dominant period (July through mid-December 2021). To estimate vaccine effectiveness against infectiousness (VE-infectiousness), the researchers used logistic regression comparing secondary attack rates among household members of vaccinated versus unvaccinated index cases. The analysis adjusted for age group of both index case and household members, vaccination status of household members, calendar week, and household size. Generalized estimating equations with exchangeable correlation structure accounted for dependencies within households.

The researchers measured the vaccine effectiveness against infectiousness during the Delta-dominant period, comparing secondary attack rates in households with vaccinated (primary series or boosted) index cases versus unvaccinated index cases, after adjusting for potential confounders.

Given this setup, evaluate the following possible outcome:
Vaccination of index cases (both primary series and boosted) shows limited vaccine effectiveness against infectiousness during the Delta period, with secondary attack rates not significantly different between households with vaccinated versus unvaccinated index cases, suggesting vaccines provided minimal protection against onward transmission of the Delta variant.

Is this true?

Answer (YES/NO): NO